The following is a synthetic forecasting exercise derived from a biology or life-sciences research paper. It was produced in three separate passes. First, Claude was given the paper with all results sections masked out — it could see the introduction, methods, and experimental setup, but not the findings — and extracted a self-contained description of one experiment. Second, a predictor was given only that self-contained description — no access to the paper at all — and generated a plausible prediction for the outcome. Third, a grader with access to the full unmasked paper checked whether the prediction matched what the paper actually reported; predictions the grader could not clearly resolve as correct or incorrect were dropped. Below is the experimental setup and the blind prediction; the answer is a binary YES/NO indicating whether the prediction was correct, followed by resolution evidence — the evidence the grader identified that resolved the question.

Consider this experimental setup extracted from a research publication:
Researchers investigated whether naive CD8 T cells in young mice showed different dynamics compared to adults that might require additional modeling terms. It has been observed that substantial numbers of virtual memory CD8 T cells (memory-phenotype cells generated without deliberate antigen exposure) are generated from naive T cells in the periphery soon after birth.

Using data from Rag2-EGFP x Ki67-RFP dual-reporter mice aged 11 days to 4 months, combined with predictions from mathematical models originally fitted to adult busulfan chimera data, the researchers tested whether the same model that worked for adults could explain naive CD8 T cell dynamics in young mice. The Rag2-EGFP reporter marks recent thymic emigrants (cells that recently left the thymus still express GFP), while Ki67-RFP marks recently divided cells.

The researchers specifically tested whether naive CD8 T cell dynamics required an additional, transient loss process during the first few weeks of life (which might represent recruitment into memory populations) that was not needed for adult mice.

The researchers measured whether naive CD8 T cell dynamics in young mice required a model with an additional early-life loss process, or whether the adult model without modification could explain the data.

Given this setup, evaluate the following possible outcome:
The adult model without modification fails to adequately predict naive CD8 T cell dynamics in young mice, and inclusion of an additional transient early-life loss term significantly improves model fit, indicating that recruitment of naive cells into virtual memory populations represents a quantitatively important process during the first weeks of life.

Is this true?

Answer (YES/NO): YES